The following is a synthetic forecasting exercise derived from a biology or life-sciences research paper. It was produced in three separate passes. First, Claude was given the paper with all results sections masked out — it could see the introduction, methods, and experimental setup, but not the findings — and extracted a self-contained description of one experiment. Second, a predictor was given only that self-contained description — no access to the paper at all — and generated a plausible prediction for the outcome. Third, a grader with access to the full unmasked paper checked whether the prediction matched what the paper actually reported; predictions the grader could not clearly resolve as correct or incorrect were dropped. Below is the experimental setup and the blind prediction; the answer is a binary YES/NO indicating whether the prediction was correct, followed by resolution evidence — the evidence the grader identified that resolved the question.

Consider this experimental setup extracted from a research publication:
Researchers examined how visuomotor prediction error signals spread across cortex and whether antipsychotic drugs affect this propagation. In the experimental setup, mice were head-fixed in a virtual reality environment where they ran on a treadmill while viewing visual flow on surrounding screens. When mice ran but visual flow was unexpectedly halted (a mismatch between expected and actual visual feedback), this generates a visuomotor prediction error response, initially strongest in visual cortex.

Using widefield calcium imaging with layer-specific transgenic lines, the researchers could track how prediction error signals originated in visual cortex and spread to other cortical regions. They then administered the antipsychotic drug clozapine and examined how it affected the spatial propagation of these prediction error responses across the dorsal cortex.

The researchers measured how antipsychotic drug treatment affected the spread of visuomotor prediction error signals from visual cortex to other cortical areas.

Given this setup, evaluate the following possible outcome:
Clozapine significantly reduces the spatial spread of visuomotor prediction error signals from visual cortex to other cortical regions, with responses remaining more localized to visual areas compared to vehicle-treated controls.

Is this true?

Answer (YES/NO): YES